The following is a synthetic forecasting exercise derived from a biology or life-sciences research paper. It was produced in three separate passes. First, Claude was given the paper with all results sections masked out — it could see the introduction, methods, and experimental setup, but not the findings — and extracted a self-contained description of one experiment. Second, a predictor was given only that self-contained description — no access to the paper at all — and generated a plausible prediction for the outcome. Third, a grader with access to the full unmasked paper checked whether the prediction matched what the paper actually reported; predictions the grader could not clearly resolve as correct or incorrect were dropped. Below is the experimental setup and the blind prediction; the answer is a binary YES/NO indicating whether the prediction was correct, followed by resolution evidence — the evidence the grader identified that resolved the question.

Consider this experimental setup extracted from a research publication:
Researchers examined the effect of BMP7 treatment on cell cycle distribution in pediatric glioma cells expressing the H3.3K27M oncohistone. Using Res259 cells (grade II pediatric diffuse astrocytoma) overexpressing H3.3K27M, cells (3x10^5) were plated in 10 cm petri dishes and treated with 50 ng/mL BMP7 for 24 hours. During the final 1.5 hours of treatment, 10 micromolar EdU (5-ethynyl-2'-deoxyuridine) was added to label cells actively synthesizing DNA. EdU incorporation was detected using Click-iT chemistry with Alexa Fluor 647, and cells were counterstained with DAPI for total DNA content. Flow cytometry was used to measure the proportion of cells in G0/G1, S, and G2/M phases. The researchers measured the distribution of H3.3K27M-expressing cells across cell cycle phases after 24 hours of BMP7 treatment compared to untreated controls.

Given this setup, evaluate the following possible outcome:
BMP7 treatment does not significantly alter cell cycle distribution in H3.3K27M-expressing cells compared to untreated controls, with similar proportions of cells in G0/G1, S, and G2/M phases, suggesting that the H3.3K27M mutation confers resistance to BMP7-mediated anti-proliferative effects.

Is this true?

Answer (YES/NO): NO